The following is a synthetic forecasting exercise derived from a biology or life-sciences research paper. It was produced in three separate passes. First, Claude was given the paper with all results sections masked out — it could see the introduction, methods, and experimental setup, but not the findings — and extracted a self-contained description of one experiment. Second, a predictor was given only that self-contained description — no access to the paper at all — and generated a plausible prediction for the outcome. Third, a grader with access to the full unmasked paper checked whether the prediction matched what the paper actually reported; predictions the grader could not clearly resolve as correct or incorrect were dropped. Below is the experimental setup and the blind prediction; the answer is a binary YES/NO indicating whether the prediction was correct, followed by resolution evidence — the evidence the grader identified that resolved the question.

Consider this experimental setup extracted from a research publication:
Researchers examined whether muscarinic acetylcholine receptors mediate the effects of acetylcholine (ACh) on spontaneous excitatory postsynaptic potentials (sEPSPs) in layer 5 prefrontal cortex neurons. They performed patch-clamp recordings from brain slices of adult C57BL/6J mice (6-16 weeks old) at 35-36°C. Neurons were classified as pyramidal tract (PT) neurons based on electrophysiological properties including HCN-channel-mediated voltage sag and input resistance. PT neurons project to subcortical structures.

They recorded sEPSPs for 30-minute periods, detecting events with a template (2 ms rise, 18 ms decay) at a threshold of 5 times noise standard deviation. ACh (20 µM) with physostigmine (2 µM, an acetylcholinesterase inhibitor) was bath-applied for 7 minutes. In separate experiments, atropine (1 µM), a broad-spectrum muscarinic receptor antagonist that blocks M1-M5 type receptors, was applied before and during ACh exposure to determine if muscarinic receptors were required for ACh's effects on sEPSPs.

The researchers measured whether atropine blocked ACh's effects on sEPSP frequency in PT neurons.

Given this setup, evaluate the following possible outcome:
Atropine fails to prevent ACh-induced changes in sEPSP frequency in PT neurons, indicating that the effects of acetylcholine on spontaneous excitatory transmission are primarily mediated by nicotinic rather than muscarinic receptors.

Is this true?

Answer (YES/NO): NO